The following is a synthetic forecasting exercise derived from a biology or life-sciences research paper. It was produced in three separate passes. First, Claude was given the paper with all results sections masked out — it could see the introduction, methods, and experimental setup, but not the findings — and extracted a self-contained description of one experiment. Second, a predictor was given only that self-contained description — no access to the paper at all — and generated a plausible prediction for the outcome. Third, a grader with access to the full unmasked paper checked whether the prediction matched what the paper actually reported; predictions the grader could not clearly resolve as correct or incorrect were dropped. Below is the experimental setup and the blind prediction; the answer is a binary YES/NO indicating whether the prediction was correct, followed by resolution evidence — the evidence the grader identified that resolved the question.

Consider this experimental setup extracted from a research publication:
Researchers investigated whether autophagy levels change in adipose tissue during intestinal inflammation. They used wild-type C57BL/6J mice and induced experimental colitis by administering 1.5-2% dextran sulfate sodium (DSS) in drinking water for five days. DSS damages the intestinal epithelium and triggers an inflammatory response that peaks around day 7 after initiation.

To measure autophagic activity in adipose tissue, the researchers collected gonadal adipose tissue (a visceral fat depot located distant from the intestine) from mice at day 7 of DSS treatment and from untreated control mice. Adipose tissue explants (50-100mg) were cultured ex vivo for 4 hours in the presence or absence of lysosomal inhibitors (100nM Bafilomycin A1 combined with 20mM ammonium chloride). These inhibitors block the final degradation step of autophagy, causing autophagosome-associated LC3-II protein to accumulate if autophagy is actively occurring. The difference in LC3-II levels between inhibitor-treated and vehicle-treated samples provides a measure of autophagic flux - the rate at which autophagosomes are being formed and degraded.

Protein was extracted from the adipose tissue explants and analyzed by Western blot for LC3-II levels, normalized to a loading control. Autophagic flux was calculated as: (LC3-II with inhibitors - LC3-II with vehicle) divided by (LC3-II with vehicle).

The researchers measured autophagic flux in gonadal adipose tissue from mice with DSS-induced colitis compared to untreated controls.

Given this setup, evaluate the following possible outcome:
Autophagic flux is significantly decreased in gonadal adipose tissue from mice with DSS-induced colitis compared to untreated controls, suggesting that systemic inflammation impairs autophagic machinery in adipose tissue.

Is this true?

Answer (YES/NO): NO